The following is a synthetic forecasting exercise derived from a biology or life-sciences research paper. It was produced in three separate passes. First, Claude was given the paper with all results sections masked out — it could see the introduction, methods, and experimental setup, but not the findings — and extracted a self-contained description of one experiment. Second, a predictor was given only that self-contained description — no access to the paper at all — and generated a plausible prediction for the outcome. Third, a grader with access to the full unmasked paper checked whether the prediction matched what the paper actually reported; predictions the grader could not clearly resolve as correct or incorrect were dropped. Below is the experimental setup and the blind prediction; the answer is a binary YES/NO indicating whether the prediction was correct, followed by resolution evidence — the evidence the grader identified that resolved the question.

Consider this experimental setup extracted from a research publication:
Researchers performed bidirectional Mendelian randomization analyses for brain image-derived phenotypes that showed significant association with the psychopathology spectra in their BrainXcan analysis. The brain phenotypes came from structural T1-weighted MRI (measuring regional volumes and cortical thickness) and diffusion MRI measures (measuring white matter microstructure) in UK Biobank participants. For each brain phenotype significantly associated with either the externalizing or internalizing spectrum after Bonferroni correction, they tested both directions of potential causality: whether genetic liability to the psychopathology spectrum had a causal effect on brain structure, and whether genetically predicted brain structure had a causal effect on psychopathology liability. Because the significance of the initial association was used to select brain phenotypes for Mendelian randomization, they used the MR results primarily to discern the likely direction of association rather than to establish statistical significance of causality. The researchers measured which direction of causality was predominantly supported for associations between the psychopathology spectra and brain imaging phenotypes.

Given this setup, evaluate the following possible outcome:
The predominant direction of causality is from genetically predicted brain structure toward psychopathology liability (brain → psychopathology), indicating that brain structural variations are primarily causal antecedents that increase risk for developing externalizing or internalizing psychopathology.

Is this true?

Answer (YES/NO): NO